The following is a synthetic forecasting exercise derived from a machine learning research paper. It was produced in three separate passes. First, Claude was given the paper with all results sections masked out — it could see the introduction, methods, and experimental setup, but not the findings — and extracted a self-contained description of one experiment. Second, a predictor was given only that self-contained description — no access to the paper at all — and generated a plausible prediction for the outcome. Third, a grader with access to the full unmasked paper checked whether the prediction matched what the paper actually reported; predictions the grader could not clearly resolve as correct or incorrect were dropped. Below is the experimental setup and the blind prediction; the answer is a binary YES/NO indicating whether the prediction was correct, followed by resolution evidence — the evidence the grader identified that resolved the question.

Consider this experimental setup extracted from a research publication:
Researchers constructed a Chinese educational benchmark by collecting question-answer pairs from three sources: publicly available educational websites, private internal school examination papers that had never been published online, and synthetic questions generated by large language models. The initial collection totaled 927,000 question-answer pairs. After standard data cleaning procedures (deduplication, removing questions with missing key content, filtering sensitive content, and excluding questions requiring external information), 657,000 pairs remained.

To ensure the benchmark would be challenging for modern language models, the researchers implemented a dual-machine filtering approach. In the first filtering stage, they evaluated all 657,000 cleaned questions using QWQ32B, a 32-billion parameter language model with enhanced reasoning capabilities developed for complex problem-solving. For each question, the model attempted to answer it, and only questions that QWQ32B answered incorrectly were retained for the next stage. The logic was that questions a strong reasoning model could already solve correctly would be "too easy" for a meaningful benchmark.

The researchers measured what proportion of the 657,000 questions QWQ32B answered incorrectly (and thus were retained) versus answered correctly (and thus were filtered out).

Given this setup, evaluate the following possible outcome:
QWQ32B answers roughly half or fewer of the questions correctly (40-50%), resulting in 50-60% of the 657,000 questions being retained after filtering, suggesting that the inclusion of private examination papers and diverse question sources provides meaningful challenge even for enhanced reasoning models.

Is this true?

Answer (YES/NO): NO